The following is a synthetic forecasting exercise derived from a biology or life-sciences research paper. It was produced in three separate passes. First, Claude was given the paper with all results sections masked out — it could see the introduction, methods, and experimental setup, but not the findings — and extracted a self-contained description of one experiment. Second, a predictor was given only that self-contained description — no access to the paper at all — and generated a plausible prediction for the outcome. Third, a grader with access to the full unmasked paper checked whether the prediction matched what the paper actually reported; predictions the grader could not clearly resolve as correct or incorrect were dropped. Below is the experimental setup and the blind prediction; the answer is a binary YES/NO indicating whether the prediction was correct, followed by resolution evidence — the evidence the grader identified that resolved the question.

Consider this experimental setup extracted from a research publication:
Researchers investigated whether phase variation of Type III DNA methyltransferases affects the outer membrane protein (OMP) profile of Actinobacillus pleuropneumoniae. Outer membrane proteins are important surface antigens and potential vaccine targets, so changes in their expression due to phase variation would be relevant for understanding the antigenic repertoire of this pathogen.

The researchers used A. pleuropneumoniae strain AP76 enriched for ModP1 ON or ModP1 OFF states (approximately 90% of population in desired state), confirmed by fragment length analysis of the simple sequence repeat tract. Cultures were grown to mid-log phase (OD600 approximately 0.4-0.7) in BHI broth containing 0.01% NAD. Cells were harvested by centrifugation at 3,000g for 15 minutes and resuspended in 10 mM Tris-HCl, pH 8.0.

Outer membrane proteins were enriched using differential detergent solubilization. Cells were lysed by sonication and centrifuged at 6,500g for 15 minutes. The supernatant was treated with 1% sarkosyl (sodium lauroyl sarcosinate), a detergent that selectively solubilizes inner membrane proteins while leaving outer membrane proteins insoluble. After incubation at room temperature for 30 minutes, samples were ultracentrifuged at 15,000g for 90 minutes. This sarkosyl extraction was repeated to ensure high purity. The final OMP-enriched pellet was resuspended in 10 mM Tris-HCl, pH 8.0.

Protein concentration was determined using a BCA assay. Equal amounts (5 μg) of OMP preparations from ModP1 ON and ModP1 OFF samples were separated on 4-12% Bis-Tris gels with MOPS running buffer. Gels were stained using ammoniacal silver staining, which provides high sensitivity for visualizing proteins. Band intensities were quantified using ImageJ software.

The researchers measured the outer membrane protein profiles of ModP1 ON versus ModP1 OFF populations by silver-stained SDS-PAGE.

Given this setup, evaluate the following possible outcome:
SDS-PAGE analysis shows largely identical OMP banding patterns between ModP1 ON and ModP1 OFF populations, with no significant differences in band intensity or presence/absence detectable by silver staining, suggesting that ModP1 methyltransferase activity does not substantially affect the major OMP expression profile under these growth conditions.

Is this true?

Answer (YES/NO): NO